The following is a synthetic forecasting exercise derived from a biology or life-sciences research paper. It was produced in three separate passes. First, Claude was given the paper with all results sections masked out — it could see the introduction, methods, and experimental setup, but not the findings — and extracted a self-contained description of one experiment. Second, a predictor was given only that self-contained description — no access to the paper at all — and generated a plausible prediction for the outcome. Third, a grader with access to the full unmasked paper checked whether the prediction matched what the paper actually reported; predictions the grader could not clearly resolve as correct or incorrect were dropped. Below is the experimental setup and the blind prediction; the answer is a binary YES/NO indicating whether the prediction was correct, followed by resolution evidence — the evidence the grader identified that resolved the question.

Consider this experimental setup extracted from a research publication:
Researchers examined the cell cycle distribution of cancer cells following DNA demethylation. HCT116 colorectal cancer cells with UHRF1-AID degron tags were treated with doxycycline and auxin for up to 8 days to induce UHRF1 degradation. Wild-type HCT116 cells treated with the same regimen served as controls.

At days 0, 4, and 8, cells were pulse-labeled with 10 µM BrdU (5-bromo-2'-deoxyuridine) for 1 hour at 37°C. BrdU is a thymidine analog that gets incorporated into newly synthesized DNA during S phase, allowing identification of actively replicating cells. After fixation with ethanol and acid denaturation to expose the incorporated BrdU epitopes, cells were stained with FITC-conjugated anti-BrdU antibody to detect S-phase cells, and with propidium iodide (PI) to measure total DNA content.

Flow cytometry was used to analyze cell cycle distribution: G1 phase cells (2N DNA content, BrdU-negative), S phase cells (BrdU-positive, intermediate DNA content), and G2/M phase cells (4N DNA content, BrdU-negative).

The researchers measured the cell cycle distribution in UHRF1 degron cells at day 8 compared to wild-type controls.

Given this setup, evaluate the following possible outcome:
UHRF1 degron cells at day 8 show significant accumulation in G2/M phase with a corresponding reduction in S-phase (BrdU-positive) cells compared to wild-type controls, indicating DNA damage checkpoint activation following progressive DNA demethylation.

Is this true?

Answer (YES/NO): NO